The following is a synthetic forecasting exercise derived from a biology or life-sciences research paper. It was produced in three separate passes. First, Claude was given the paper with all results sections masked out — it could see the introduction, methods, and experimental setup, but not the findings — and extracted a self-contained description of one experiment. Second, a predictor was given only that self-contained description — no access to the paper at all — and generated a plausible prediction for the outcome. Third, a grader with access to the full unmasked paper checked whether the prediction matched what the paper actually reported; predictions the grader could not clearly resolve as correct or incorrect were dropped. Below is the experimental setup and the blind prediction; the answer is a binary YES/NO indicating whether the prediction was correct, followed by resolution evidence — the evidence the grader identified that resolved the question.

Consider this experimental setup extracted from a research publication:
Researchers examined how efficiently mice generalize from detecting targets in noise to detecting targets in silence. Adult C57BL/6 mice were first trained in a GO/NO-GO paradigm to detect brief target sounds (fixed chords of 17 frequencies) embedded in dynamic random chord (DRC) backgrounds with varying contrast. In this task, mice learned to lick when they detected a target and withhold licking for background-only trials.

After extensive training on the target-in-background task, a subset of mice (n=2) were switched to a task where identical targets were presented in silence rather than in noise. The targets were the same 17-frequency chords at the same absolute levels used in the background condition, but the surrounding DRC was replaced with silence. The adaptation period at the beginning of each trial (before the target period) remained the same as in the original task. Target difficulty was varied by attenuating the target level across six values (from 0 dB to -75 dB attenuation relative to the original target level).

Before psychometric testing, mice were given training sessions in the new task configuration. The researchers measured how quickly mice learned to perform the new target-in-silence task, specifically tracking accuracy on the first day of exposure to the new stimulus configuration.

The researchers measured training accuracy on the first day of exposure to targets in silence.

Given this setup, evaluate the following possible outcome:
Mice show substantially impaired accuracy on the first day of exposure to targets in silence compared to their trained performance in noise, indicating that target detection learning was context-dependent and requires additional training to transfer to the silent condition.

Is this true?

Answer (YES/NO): NO